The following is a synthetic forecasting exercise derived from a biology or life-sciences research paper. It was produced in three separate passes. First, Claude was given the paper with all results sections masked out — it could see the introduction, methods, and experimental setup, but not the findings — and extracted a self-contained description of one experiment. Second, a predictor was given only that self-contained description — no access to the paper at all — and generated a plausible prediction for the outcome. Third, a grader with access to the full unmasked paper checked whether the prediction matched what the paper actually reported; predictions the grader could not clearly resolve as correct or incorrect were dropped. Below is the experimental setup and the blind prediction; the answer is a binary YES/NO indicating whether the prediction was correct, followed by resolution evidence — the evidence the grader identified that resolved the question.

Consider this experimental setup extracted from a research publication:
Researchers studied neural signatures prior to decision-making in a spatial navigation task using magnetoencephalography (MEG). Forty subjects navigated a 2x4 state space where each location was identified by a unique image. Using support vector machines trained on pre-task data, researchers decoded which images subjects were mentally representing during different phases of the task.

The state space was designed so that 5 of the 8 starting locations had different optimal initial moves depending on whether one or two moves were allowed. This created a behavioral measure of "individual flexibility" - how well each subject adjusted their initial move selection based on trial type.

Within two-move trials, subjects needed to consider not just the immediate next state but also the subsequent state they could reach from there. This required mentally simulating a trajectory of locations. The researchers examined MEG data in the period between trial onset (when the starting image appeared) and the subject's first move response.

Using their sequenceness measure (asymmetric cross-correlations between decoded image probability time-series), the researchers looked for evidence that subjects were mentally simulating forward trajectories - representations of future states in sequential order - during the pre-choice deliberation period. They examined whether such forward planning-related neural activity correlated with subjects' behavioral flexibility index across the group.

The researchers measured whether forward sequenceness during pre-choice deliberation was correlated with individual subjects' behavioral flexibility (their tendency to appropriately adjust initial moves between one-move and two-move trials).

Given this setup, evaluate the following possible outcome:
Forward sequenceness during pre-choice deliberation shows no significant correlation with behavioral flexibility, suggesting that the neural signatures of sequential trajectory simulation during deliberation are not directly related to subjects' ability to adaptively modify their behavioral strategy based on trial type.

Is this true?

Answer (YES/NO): NO